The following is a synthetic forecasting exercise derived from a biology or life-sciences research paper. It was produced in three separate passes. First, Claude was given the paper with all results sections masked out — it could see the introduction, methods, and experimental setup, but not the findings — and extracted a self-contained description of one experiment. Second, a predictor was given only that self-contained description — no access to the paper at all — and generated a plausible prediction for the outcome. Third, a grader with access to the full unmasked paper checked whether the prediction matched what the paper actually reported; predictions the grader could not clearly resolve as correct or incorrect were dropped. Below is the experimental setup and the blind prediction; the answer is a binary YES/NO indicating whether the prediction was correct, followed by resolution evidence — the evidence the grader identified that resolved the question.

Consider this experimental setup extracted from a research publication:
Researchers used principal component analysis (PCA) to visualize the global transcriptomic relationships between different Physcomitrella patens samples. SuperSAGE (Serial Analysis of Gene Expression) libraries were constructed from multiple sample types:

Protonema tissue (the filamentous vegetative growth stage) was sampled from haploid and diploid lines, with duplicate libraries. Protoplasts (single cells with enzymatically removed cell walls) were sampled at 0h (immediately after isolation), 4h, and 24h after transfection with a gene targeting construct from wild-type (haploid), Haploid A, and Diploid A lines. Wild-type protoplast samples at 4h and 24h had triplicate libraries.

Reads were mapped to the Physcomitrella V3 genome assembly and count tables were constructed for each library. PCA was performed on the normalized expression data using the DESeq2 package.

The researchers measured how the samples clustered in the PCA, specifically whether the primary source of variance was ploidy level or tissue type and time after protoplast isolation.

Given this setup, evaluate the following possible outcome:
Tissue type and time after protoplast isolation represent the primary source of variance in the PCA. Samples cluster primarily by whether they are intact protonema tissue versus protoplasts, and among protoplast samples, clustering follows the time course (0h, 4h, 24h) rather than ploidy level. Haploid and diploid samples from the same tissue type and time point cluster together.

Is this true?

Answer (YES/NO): YES